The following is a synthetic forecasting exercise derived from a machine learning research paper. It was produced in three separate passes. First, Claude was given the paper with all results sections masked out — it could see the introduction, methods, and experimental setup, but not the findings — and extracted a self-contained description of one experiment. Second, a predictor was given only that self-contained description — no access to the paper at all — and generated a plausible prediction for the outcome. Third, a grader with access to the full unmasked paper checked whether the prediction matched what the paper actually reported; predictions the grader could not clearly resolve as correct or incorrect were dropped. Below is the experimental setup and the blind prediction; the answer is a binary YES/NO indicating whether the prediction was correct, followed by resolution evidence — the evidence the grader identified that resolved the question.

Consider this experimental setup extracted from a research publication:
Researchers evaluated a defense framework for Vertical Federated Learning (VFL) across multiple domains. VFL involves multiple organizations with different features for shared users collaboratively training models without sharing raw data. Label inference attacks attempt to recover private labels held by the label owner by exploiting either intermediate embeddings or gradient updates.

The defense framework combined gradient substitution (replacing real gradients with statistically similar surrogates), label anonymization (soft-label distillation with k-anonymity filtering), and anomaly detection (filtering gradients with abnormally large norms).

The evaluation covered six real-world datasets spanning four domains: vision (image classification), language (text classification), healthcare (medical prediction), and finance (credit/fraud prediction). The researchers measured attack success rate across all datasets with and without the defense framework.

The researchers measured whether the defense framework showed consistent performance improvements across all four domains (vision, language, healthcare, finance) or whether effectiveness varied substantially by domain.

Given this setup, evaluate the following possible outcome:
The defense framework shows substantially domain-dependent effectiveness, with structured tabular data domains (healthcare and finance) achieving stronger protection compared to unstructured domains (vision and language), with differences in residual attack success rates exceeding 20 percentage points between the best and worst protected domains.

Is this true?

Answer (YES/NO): NO